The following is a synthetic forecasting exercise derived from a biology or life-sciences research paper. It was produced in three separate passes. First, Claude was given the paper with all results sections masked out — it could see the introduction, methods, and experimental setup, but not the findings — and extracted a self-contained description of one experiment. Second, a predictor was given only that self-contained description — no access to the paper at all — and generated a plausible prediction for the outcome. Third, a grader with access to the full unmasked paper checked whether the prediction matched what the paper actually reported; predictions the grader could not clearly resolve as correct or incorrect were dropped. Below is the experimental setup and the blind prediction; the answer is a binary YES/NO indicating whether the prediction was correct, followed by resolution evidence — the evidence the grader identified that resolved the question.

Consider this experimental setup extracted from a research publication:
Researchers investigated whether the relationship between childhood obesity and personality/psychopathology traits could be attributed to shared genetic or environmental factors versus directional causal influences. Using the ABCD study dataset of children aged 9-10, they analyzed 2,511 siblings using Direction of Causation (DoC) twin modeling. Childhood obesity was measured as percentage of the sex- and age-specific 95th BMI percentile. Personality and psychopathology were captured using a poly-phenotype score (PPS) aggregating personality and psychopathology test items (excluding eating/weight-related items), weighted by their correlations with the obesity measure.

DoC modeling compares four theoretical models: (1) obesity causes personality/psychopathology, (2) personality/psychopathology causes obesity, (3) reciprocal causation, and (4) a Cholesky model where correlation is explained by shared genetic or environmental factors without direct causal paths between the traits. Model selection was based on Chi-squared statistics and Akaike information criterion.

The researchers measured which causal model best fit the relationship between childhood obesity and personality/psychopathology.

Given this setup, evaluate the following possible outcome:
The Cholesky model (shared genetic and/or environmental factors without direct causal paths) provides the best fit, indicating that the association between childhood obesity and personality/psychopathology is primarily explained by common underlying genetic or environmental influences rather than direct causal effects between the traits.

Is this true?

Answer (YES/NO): NO